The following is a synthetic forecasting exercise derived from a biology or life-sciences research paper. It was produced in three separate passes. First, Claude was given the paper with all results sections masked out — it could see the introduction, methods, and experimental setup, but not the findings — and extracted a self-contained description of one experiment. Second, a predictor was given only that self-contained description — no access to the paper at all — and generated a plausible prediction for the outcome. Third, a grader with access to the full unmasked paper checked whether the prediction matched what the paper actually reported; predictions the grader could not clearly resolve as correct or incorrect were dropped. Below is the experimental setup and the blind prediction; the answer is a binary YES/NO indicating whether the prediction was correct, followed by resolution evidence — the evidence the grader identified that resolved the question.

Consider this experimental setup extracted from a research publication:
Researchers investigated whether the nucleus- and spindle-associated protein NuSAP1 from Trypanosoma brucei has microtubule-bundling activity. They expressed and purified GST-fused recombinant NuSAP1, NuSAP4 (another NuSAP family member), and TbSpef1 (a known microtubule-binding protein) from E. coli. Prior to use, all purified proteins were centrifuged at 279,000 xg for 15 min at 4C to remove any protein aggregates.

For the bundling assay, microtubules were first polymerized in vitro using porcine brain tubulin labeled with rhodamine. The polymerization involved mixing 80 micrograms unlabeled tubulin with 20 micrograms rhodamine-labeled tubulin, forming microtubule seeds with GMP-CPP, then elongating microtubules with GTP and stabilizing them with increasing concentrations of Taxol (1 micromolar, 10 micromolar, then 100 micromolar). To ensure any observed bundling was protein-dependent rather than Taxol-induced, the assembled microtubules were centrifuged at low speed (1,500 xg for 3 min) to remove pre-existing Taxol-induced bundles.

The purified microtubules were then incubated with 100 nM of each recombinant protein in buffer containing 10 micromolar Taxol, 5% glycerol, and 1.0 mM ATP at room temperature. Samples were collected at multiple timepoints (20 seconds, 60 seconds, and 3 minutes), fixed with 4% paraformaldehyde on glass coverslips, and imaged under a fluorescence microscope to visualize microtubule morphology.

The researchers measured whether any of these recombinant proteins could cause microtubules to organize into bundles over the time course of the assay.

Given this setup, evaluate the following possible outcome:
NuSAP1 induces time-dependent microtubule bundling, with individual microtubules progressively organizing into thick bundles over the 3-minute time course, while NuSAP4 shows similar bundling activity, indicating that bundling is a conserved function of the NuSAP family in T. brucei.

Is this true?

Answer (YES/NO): NO